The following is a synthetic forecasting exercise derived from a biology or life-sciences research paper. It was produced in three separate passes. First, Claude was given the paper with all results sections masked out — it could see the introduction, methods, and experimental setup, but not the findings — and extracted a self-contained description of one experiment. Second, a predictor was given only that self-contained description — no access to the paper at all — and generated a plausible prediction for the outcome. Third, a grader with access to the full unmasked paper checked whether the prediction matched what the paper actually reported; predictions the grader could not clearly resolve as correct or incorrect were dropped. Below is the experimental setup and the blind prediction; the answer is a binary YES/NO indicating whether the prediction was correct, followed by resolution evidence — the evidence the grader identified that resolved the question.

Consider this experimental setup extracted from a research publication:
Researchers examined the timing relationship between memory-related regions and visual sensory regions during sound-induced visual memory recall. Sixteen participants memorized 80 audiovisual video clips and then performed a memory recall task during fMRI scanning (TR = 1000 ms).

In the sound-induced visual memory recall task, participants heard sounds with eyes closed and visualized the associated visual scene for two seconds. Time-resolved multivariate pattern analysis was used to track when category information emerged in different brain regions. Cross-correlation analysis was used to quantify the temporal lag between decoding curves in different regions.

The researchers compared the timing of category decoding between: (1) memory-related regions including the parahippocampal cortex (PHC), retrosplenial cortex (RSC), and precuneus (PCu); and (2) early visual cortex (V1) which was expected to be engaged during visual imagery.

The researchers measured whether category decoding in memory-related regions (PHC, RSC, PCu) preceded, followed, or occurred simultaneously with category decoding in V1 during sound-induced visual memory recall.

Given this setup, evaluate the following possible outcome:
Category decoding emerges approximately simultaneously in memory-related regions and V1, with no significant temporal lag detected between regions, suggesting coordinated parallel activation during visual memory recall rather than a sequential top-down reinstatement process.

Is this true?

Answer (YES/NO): NO